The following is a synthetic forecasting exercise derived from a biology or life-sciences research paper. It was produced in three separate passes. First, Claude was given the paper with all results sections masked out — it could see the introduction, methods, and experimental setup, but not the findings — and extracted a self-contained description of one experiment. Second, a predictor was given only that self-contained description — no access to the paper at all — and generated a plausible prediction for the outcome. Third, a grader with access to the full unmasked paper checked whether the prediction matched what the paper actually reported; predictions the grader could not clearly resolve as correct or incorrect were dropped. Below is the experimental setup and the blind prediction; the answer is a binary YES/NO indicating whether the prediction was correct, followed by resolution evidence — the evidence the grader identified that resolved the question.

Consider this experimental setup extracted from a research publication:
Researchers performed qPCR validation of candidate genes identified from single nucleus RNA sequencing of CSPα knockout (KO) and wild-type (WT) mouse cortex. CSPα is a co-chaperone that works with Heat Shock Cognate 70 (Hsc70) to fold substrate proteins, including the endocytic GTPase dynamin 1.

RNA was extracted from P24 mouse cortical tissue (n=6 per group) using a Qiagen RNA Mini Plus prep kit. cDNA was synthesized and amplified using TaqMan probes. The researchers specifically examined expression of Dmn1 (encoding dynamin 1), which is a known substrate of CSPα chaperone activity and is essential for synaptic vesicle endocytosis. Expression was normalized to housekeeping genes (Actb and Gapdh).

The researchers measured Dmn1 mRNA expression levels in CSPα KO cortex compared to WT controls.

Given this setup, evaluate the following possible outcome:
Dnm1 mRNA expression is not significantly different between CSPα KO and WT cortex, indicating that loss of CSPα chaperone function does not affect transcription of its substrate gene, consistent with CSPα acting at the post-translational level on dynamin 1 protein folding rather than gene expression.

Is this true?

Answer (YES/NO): YES